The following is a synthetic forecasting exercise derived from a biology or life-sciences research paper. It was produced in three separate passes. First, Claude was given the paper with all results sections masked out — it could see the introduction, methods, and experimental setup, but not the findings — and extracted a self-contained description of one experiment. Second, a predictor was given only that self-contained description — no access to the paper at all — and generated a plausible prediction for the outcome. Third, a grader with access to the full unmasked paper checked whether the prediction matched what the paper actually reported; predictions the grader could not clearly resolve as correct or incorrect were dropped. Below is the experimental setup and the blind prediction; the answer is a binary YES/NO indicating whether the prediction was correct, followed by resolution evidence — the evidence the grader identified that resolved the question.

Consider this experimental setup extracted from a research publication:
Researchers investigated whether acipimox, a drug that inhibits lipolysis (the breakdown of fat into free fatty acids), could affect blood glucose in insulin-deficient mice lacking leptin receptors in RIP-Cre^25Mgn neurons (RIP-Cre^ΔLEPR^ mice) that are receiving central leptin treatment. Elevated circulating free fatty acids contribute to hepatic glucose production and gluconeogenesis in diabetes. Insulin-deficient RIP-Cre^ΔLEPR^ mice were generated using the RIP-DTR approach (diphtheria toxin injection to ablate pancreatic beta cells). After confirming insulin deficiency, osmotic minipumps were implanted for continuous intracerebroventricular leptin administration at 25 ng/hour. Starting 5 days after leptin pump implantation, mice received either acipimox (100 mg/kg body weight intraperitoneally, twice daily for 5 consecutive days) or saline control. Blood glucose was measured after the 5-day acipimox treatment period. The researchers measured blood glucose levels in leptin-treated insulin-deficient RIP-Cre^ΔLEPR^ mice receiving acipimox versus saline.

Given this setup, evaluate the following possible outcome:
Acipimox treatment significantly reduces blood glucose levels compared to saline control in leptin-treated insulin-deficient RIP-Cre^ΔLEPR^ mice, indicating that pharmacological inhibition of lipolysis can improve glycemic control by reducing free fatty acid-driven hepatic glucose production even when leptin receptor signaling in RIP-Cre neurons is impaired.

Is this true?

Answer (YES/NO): YES